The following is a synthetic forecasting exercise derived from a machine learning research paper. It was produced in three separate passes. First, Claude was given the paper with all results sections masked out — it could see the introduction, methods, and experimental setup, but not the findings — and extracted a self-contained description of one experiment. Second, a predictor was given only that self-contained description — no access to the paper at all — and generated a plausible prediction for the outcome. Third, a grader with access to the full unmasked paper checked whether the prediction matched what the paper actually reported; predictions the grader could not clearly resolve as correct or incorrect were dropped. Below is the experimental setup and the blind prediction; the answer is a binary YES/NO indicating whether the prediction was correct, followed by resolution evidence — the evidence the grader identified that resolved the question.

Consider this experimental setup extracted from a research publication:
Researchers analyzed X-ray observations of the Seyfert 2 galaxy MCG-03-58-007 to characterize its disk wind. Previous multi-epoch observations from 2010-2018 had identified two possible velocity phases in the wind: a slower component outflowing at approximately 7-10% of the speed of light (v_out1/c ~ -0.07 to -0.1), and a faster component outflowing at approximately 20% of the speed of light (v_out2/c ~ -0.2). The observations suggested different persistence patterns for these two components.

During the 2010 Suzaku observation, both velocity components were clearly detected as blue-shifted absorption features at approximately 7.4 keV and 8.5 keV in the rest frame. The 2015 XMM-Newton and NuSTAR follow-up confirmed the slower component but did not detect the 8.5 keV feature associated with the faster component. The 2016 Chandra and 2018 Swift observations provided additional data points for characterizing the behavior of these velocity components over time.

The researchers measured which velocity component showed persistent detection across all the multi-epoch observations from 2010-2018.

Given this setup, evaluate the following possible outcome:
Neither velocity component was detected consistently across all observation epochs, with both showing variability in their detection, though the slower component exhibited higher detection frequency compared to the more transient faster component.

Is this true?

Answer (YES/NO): NO